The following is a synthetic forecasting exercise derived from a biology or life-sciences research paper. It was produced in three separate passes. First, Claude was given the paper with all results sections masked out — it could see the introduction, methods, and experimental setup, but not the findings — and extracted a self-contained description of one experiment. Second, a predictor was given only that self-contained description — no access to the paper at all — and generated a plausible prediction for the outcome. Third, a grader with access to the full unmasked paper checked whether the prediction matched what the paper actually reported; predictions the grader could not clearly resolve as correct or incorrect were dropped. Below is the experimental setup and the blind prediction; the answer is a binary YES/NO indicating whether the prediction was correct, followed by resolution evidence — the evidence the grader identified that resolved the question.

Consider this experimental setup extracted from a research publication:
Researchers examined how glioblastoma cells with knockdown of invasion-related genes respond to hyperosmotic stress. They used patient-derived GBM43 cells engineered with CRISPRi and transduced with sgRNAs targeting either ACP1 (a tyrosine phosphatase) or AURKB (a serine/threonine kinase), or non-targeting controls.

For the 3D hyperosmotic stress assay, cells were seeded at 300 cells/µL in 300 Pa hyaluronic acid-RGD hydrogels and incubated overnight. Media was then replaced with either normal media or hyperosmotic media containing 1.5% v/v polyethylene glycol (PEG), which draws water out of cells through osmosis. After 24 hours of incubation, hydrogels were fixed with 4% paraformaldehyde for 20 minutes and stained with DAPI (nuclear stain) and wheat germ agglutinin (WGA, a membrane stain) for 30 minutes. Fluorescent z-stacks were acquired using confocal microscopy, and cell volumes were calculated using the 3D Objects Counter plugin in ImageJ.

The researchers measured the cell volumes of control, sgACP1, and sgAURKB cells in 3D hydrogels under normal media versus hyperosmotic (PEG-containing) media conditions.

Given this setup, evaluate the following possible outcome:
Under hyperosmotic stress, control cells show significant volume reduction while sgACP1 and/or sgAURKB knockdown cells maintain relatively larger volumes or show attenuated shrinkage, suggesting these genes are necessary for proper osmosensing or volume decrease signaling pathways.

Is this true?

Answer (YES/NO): NO